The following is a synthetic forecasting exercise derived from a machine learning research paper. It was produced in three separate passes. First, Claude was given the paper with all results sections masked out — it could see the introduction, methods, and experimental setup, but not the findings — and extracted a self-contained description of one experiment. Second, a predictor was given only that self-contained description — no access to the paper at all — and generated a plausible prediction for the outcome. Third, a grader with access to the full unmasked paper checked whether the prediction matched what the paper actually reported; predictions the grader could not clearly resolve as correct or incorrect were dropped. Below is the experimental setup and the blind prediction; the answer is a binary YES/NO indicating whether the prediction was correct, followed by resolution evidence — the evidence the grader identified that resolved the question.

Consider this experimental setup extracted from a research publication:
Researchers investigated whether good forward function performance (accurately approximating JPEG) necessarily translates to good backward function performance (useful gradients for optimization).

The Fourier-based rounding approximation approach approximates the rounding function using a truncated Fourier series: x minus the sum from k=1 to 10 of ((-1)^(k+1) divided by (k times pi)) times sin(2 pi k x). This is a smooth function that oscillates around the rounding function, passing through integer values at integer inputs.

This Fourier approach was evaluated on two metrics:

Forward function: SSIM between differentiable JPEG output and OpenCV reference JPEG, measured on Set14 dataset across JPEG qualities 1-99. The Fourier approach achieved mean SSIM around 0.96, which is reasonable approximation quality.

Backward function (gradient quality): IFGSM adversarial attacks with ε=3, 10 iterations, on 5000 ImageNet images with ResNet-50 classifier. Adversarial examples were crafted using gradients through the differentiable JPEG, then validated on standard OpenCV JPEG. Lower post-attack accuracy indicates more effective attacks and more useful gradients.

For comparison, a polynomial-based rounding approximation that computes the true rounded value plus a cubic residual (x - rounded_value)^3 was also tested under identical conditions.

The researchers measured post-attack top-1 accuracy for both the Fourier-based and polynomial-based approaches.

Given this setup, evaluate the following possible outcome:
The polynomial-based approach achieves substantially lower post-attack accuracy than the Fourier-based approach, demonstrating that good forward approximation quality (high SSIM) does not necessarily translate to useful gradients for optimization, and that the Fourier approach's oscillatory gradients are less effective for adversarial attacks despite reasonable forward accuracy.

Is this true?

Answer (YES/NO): YES